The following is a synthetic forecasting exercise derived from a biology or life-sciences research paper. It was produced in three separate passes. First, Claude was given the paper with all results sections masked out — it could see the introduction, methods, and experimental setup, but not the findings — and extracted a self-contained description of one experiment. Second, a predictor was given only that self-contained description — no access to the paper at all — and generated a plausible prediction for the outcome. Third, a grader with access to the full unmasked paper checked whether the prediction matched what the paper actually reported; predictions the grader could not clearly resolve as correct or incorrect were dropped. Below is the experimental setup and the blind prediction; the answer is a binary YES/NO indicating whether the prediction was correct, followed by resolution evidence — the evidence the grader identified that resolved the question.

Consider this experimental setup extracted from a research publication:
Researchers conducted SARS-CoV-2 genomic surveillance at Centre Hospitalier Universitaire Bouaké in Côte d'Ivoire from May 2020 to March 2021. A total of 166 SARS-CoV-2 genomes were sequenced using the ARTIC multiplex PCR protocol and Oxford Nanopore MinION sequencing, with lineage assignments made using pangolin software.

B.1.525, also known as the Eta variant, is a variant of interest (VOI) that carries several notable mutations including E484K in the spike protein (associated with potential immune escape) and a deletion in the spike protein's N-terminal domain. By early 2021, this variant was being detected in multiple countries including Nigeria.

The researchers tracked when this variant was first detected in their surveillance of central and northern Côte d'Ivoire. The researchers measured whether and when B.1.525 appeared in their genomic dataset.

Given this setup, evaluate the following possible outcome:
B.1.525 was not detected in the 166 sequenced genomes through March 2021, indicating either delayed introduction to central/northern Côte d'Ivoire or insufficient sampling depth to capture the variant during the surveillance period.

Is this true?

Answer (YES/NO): NO